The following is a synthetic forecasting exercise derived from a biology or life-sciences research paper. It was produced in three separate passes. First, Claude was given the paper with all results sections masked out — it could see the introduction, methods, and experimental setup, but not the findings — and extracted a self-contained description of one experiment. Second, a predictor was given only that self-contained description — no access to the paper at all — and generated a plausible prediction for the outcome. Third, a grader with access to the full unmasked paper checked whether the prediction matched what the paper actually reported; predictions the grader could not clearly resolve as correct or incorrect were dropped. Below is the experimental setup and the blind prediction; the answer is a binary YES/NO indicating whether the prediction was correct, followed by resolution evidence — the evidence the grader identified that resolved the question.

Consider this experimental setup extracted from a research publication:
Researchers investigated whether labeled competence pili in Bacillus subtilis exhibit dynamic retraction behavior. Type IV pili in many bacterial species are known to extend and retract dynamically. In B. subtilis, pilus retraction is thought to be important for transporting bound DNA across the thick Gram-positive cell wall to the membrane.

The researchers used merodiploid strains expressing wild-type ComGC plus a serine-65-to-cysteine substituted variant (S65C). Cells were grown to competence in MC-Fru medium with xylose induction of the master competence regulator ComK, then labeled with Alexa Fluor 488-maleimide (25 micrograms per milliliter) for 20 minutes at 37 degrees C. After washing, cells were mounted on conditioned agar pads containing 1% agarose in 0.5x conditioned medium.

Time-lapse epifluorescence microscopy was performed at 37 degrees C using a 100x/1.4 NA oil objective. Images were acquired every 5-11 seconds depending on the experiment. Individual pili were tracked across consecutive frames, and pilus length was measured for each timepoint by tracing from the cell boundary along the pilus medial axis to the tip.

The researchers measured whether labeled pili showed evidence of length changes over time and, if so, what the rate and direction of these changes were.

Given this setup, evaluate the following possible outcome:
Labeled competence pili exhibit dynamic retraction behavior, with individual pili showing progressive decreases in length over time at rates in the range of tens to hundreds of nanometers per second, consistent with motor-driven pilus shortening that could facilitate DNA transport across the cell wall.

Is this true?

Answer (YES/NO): NO